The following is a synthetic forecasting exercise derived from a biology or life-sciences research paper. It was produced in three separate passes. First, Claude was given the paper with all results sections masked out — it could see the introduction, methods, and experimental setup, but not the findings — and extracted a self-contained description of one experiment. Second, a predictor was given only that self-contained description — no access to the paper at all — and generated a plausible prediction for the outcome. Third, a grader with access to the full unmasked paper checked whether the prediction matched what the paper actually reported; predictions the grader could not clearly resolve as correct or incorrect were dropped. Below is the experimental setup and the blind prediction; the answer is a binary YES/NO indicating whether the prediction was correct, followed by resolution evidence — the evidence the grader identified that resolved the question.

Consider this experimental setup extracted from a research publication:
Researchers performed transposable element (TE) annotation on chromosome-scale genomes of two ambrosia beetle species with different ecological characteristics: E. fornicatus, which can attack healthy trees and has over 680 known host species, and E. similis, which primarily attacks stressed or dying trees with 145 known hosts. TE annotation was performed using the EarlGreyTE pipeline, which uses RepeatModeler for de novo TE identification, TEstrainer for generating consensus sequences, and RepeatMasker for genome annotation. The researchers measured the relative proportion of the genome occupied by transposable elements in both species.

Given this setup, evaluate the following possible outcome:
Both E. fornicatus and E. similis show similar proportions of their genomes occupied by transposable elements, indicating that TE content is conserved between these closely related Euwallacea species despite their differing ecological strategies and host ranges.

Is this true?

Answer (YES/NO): NO